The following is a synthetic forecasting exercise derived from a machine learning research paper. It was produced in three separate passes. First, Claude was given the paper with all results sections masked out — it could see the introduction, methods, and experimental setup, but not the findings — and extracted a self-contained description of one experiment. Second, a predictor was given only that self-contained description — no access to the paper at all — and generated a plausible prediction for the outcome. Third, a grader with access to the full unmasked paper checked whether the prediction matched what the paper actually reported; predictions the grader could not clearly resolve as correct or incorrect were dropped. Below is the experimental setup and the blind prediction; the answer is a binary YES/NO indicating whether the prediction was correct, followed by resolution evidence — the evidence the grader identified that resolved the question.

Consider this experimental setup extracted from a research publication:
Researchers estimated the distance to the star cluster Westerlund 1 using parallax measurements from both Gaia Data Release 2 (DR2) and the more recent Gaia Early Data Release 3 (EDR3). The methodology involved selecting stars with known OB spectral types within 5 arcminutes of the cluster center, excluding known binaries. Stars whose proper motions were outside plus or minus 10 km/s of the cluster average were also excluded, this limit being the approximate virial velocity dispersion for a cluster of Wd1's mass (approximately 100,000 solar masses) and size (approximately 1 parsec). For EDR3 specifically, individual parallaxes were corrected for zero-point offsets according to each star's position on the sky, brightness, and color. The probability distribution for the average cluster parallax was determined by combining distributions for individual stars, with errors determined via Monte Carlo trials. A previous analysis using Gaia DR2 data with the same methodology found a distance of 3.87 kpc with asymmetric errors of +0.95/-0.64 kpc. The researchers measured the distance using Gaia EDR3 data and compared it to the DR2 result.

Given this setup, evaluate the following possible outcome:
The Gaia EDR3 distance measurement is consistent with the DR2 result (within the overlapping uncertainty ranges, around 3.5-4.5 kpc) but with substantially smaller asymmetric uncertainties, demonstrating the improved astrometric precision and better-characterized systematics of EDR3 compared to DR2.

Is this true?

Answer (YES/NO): YES